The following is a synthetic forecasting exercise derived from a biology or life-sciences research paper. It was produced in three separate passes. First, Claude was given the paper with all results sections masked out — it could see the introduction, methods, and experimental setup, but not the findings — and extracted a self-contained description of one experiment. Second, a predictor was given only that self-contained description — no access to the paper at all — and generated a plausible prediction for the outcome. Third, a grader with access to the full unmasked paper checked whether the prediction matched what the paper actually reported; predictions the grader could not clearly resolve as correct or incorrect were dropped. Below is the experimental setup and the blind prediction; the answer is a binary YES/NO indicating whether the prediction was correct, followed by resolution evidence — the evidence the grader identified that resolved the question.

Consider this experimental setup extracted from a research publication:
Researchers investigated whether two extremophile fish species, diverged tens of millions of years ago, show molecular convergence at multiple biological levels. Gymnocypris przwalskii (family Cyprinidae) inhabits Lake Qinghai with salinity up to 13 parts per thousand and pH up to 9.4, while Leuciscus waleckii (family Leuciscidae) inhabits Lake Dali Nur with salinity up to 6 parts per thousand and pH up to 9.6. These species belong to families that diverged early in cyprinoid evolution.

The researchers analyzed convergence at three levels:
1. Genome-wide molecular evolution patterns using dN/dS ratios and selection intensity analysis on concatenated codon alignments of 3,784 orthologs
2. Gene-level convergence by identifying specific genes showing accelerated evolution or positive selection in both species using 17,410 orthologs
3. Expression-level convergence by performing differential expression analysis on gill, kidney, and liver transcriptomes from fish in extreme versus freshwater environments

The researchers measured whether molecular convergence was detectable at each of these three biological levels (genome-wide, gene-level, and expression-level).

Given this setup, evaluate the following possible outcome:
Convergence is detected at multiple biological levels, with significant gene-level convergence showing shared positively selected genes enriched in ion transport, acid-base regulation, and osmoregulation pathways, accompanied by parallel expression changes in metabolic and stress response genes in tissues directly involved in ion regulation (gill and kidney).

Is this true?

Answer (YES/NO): NO